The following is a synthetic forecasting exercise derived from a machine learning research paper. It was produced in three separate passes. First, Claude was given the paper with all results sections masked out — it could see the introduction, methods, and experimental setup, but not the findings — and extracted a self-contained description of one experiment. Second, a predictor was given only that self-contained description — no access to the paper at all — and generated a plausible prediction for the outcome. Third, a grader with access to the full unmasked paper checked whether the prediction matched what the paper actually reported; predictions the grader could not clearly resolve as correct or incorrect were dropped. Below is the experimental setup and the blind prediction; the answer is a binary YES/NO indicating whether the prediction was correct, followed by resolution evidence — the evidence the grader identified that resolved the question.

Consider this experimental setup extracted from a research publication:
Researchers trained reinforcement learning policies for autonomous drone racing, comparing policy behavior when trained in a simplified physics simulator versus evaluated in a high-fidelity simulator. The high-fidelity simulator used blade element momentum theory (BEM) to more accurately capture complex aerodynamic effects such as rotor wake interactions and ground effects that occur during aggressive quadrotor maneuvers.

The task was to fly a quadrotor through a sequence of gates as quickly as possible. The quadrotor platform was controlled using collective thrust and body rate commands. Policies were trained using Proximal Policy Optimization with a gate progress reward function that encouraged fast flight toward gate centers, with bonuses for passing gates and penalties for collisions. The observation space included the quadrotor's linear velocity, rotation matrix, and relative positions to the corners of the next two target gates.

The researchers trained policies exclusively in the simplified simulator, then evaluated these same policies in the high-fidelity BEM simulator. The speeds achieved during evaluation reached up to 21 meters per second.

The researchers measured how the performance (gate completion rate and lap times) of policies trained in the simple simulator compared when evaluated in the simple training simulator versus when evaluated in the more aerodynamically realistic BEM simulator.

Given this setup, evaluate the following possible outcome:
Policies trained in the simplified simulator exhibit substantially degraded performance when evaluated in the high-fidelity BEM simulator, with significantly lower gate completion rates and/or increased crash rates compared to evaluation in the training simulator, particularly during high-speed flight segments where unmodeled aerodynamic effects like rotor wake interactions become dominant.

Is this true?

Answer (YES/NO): NO